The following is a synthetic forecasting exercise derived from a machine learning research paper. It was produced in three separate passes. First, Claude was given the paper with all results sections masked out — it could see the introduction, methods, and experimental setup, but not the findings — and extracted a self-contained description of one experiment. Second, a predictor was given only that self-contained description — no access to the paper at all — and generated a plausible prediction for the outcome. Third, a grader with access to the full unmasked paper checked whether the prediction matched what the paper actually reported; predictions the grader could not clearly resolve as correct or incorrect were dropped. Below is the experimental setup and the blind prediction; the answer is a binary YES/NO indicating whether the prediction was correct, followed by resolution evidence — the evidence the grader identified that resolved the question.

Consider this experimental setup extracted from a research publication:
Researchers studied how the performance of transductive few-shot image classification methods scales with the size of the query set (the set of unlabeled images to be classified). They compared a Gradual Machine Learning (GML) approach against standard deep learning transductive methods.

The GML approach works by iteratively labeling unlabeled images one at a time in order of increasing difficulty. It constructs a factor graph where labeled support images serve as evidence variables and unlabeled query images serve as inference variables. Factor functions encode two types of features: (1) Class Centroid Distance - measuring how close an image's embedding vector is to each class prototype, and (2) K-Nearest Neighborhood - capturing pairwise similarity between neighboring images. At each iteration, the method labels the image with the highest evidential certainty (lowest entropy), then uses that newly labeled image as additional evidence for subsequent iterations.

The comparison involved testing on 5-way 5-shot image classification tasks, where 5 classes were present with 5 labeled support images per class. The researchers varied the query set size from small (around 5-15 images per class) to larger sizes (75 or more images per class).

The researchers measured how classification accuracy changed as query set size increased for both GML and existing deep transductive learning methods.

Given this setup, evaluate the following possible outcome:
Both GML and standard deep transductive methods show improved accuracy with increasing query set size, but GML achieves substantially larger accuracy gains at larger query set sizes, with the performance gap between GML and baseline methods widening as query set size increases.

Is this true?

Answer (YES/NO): NO